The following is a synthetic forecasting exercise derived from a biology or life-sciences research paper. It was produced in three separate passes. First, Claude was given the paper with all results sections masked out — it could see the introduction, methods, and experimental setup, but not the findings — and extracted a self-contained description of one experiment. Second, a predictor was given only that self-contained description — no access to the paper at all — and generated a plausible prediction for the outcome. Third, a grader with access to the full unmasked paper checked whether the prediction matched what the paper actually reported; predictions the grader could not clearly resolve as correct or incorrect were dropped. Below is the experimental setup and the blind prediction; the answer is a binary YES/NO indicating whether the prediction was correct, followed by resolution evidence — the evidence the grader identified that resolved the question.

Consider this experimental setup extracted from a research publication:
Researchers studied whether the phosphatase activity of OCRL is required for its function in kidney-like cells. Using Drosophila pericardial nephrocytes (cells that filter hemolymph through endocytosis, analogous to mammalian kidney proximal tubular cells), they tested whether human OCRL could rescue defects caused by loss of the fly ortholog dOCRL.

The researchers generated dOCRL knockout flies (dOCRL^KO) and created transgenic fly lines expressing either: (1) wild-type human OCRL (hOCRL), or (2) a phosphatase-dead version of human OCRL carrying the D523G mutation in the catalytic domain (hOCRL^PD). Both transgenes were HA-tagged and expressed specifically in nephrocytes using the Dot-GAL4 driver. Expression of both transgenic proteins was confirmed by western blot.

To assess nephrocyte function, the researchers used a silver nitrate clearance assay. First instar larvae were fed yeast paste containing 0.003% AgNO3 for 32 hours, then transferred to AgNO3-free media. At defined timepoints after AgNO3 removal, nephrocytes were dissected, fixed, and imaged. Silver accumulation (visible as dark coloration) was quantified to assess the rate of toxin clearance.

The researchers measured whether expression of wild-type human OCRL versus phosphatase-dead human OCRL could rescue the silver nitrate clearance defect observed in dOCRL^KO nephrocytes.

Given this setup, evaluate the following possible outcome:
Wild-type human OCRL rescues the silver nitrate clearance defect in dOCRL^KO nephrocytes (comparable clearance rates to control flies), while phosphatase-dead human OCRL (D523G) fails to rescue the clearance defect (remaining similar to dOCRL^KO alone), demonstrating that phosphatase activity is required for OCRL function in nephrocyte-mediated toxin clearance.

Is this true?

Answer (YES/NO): YES